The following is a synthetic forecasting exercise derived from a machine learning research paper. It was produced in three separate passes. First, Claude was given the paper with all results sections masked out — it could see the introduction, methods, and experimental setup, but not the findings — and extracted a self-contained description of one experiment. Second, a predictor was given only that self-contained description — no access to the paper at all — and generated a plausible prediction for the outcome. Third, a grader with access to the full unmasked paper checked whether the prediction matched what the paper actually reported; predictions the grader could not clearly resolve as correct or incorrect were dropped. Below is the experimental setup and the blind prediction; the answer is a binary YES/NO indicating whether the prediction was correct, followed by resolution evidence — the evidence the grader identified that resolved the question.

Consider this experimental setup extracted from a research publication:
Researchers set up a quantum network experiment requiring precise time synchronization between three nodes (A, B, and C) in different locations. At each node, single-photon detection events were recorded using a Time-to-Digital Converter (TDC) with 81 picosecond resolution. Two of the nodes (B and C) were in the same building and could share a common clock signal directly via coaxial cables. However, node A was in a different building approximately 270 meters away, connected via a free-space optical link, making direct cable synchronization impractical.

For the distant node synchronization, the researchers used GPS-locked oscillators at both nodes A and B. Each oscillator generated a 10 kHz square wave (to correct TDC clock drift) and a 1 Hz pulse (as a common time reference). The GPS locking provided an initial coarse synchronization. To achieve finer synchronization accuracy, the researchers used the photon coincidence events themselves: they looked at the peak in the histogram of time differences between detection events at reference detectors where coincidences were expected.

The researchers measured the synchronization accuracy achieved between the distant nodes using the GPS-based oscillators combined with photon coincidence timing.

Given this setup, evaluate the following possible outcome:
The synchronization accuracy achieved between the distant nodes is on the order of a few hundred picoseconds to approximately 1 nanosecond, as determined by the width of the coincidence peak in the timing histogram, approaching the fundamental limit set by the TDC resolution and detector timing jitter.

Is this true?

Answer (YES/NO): YES